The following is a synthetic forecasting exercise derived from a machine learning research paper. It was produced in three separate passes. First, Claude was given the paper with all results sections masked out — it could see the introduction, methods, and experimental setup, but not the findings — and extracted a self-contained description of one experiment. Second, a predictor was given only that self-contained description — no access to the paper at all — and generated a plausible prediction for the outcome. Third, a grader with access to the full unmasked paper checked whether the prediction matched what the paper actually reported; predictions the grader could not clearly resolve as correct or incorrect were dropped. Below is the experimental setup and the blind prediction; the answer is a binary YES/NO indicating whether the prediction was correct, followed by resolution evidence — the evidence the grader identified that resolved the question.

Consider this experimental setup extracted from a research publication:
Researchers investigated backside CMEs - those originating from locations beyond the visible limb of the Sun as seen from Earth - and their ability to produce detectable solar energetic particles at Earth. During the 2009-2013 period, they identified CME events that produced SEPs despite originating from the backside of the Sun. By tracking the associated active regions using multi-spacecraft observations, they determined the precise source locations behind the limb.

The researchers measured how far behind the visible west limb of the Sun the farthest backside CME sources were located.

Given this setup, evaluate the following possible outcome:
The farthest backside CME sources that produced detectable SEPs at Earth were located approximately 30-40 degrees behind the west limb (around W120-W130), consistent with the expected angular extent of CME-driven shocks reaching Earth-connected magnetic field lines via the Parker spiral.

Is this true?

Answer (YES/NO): YES